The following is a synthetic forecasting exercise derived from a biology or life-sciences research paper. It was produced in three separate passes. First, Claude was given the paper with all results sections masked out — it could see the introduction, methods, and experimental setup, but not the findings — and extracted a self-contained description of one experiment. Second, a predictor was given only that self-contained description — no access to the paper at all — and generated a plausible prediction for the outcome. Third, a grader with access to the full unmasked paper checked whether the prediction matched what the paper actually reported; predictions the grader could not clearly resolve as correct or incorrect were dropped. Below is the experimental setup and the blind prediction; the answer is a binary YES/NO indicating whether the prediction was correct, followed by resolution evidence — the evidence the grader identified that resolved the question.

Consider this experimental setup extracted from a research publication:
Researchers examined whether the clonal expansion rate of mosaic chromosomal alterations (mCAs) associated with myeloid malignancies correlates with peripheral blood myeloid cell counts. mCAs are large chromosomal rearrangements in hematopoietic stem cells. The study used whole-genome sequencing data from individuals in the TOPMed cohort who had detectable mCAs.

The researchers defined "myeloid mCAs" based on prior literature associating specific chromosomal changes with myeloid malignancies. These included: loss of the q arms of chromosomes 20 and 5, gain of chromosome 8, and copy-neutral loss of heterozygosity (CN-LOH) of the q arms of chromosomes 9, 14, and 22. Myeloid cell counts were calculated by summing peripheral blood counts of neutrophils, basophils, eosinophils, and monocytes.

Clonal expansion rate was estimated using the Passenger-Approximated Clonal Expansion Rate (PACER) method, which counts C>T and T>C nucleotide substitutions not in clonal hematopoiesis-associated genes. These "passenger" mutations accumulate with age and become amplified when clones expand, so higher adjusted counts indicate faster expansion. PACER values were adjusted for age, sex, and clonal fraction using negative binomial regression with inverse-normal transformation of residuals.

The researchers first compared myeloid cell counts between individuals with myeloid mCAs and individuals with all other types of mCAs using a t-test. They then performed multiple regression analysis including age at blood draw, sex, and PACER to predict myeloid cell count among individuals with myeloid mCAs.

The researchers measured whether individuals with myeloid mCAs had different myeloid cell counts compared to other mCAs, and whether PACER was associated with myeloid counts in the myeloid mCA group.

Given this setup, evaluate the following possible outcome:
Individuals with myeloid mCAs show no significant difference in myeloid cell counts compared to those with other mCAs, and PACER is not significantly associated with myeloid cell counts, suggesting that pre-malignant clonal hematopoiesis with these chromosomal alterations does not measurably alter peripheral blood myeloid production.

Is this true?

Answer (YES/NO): YES